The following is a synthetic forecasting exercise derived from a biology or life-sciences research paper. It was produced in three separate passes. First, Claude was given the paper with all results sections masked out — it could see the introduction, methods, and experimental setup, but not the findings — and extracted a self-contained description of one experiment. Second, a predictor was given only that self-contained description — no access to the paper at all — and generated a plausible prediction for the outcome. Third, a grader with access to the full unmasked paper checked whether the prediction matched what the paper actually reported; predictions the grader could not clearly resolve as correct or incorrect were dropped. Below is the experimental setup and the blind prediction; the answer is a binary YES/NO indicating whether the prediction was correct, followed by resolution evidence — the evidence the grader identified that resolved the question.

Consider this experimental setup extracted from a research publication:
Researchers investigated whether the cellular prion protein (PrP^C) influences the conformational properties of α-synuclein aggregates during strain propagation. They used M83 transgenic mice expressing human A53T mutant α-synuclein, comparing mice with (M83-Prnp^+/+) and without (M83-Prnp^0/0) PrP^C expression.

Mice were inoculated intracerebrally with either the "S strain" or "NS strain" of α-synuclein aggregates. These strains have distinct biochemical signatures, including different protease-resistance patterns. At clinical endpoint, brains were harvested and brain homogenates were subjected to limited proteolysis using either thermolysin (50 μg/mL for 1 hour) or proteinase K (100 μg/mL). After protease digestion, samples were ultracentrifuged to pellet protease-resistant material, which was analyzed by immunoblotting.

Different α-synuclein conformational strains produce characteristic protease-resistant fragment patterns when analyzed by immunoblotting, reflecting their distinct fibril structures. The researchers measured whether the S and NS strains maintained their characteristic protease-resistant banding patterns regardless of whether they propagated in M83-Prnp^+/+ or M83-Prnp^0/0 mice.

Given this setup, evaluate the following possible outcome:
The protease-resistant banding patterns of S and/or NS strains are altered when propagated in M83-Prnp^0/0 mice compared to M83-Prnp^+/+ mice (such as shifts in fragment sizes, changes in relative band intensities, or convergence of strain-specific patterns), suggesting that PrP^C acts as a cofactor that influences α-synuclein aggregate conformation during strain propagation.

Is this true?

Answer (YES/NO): NO